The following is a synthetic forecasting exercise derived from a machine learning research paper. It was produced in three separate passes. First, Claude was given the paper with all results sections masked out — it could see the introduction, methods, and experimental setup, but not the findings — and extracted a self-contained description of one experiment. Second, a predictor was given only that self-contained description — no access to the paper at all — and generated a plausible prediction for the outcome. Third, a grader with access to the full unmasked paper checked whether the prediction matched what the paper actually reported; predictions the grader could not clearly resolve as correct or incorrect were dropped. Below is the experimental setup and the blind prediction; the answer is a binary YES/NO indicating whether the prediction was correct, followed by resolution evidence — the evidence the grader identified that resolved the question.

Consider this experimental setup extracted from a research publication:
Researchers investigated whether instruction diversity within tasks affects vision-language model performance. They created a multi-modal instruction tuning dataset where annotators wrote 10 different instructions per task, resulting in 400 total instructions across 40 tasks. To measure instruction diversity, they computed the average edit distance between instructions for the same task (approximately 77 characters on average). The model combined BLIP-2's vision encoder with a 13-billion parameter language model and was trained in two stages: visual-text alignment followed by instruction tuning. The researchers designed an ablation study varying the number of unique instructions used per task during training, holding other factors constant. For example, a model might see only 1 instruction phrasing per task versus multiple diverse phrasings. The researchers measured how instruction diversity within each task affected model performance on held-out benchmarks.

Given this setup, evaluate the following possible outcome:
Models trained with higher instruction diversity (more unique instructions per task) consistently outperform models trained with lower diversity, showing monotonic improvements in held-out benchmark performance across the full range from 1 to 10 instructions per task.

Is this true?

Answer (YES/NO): NO